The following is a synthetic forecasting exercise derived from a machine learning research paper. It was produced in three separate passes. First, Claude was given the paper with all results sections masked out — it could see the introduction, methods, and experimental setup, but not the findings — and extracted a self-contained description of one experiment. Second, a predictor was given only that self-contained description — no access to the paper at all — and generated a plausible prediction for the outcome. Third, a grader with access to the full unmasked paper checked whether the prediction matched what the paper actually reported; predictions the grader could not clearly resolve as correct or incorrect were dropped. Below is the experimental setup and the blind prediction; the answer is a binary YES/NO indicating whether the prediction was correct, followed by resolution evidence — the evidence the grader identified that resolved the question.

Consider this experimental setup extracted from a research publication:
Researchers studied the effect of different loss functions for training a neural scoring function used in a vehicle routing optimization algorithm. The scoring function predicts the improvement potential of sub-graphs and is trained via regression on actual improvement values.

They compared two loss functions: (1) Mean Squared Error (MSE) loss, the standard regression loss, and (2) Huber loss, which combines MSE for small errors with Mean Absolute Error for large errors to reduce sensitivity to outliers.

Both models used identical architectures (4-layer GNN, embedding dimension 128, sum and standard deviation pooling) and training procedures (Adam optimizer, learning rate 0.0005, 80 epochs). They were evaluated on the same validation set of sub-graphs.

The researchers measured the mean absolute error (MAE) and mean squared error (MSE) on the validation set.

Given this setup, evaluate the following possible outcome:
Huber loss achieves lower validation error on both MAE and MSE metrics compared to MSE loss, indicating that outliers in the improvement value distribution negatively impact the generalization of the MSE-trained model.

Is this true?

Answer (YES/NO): YES